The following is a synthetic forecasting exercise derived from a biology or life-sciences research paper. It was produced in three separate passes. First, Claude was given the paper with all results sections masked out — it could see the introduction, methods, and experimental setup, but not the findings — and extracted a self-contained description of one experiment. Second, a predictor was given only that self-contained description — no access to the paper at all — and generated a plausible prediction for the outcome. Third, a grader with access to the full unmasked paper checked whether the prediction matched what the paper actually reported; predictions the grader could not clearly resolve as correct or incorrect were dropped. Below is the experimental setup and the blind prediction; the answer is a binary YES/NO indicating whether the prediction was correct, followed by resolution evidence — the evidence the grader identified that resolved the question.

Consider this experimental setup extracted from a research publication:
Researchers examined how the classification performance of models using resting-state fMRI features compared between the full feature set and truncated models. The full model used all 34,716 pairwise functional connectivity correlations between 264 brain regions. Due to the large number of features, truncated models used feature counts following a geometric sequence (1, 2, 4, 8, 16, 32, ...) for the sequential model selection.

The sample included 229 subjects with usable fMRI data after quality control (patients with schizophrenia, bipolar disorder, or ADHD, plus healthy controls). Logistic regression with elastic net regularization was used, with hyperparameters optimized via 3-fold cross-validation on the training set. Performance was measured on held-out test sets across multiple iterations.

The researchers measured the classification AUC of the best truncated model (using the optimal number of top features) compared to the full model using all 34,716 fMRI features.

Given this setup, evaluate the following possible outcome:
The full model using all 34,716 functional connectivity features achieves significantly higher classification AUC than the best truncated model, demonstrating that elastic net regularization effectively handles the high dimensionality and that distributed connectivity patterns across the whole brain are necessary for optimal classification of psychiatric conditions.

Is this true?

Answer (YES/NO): NO